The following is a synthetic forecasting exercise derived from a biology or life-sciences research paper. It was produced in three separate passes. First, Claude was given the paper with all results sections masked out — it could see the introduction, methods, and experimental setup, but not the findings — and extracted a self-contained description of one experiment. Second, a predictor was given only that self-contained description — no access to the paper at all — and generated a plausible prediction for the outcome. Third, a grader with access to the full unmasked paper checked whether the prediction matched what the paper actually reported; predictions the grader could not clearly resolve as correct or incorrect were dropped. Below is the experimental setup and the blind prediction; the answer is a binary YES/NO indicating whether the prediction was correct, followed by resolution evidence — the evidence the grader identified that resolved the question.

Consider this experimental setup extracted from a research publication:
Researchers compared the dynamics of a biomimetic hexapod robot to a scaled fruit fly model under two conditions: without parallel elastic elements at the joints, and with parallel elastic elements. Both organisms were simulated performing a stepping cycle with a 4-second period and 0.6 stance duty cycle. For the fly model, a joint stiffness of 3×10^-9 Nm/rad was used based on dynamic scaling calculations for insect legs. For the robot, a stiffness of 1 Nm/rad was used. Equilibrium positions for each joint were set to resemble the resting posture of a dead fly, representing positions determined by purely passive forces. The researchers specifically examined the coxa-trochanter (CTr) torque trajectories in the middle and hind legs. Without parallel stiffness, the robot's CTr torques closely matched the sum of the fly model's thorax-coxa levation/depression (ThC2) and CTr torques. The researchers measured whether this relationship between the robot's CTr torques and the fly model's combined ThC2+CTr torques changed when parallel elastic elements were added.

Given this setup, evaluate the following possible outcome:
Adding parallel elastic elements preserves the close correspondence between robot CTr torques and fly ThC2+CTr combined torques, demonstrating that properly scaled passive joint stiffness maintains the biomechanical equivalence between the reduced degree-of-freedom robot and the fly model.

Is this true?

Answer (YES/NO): NO